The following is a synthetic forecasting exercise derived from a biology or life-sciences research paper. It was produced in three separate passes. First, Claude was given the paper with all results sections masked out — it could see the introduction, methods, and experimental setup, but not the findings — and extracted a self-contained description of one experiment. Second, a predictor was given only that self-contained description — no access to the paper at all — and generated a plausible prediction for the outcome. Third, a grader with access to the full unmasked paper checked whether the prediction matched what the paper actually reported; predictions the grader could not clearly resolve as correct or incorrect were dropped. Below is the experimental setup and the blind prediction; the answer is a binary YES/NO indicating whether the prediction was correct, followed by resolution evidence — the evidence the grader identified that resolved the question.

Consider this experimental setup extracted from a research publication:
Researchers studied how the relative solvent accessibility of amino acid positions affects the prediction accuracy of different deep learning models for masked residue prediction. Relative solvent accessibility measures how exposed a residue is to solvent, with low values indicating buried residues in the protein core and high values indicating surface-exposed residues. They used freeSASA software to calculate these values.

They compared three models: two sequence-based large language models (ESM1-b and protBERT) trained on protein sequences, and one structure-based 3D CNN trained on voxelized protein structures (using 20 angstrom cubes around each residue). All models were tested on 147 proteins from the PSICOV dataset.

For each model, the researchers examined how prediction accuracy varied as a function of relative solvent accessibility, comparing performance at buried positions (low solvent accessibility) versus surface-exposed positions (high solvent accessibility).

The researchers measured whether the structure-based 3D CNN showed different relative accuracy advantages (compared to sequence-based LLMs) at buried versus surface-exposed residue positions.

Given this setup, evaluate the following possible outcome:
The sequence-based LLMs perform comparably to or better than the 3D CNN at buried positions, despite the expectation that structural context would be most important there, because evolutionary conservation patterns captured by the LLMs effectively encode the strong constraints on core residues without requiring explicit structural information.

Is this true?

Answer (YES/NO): NO